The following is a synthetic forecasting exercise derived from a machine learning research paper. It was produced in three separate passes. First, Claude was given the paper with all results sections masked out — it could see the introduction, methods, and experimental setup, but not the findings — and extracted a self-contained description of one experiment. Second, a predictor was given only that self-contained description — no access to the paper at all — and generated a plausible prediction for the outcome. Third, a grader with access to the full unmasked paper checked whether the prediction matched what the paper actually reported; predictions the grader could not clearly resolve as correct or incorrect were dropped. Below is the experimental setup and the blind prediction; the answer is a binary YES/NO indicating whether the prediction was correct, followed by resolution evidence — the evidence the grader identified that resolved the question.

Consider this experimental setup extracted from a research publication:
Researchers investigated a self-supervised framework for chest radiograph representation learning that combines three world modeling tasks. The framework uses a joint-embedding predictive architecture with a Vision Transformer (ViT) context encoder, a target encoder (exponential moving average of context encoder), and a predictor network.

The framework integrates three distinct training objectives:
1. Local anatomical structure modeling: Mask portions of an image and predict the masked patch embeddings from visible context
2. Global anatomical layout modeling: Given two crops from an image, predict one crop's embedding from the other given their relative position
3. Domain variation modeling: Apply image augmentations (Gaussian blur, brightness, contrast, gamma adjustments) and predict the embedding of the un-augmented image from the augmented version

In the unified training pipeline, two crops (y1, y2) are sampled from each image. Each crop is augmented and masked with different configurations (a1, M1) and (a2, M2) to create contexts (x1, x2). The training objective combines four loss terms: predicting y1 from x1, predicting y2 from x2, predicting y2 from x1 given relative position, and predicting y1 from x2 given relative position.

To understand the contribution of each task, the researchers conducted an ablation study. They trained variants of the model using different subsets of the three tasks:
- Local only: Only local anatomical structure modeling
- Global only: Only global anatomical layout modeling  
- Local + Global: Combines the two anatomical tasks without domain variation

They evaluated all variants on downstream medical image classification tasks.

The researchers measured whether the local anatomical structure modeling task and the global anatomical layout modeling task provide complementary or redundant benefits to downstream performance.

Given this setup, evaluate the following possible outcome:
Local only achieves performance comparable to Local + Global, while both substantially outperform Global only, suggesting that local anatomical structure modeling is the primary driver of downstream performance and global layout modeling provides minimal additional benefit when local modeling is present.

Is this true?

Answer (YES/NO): NO